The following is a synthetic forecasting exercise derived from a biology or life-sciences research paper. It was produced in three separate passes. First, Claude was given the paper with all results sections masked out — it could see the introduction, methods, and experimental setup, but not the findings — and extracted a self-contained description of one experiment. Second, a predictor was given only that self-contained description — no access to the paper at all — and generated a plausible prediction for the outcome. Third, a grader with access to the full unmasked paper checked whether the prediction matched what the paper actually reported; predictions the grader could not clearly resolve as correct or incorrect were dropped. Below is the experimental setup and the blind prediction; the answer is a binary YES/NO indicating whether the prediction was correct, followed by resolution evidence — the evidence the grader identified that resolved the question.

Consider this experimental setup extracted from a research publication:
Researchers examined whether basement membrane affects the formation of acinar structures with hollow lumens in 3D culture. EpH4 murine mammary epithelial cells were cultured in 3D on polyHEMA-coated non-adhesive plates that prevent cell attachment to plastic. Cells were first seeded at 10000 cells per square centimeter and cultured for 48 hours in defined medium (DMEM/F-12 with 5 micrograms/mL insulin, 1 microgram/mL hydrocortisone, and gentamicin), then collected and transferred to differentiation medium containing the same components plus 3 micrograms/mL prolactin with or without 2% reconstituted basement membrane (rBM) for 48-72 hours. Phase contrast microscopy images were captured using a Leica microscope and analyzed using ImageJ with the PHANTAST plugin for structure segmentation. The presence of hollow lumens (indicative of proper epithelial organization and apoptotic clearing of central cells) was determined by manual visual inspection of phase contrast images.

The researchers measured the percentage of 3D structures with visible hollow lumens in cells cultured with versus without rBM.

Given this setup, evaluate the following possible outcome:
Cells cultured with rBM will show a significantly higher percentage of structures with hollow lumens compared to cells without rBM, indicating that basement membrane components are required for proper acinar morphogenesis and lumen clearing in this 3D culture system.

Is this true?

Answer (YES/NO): YES